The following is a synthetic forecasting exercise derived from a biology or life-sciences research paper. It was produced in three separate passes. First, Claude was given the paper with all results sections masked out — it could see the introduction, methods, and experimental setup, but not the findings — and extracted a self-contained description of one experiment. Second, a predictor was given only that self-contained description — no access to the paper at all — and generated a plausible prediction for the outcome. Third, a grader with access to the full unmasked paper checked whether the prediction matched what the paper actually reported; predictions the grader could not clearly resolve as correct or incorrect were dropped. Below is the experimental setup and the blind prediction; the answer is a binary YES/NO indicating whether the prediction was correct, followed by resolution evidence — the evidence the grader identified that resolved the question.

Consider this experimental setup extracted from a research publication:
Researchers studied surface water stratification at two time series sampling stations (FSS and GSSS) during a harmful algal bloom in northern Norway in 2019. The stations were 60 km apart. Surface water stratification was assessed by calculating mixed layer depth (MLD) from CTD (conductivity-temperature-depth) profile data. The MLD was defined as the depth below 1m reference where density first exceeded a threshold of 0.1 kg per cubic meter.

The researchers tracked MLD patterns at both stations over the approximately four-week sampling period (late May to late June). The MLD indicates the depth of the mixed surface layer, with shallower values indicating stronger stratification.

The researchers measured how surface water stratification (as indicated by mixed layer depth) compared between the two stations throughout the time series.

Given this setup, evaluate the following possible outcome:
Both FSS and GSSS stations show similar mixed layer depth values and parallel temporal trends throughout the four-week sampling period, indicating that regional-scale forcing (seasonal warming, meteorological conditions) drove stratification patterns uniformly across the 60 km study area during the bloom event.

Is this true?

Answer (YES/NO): NO